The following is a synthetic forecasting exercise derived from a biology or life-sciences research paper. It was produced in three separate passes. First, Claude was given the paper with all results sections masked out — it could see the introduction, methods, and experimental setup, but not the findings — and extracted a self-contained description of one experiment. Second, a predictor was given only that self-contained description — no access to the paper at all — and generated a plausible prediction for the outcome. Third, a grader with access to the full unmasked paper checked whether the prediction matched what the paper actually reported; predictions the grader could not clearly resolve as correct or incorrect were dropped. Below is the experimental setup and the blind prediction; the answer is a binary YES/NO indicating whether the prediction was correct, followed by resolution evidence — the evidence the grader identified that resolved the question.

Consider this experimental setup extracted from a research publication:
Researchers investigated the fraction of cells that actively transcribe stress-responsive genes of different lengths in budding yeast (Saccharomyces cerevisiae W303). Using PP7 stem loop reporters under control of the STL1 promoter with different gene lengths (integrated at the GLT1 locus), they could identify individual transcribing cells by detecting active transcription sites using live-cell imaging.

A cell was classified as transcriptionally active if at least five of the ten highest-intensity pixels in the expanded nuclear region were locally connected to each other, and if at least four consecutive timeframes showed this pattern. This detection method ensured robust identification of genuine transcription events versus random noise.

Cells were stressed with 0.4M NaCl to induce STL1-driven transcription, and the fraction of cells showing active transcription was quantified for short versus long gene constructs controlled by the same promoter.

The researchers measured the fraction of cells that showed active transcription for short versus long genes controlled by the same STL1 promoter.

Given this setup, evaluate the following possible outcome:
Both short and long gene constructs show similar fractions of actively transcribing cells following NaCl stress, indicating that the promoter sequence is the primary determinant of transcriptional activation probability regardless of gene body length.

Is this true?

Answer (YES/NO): YES